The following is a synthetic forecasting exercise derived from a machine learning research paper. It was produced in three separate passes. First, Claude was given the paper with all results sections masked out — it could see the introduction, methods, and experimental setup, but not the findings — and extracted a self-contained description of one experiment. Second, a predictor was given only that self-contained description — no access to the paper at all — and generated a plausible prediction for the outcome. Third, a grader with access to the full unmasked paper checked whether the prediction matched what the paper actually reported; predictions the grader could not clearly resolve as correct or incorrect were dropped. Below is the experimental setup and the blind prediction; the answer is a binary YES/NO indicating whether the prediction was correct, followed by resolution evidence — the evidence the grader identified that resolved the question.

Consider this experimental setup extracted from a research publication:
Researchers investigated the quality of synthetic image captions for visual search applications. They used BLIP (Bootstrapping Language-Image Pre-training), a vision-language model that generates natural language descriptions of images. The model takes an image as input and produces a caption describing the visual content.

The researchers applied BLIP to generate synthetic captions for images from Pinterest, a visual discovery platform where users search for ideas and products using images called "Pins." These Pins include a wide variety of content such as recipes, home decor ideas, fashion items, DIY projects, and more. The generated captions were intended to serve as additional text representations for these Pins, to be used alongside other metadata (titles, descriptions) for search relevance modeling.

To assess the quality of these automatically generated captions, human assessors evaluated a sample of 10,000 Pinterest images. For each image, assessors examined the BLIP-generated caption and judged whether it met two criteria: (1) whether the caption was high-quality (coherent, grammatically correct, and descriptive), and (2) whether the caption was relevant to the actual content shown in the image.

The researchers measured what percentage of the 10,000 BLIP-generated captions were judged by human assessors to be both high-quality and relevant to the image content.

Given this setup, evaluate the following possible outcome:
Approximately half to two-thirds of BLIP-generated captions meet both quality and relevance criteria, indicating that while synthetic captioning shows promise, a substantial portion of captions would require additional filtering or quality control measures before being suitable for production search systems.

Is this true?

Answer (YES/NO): NO